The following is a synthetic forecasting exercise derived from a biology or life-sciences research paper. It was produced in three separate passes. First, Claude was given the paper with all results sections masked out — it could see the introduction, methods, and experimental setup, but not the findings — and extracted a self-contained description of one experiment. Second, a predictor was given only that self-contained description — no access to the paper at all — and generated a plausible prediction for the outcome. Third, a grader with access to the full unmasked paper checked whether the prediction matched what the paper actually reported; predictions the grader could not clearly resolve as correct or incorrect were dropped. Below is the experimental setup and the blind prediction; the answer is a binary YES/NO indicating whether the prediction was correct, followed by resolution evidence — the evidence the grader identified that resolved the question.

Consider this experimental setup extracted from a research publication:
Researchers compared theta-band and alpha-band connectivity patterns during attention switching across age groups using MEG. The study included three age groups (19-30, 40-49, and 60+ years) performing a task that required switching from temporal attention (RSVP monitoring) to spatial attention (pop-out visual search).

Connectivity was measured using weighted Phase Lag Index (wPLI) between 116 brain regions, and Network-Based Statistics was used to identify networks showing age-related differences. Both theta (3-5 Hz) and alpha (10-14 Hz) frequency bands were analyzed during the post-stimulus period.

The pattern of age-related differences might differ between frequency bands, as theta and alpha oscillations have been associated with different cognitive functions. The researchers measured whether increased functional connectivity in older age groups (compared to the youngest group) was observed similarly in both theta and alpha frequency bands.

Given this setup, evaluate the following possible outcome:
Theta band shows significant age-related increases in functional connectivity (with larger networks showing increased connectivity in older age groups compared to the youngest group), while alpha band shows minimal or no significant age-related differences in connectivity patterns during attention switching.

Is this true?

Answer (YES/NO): NO